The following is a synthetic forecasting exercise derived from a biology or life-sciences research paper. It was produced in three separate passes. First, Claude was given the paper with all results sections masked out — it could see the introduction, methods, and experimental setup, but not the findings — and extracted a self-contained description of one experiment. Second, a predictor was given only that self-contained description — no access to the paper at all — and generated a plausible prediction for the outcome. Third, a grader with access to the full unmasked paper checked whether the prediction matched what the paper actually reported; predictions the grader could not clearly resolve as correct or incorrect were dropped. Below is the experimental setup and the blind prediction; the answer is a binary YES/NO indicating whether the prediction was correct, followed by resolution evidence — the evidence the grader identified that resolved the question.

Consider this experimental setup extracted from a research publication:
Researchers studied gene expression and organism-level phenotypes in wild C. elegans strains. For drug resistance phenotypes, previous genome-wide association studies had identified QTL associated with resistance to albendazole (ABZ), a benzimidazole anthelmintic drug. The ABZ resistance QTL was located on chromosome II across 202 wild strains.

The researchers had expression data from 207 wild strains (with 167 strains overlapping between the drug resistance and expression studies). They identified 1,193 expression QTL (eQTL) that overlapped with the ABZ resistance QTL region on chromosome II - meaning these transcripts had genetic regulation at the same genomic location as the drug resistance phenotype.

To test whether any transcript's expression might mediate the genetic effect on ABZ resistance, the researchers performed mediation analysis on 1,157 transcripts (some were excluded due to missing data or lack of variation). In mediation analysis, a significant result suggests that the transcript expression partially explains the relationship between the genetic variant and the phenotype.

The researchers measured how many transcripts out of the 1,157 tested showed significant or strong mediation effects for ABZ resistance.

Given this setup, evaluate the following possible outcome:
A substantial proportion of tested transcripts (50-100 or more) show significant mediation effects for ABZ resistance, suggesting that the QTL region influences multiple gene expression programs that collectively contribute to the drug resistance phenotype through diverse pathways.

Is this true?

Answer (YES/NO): NO